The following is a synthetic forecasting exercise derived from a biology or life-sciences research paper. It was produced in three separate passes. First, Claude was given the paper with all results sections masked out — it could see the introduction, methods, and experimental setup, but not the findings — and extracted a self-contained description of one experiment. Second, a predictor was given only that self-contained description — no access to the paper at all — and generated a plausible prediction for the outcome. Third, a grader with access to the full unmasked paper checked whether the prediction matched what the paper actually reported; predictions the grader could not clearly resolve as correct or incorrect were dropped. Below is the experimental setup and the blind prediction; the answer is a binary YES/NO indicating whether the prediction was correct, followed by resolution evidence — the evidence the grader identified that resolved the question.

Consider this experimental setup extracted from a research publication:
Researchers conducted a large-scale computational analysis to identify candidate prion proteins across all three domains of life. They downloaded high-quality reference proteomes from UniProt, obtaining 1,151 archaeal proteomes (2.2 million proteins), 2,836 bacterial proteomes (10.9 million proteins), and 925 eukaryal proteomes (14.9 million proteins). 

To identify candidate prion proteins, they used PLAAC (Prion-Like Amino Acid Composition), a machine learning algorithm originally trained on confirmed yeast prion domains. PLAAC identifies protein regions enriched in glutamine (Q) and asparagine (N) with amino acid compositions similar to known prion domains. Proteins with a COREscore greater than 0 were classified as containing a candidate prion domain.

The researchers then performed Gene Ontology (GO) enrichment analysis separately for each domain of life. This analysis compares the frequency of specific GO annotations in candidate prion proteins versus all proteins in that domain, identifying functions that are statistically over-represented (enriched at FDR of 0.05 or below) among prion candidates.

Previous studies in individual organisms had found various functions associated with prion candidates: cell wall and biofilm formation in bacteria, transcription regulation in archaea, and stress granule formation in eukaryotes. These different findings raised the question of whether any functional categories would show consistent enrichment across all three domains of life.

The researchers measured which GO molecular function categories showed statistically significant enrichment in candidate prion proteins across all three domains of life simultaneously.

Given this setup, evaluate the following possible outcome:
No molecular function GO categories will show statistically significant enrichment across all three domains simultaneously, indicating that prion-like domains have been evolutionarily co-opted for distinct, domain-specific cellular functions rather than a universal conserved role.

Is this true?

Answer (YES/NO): NO